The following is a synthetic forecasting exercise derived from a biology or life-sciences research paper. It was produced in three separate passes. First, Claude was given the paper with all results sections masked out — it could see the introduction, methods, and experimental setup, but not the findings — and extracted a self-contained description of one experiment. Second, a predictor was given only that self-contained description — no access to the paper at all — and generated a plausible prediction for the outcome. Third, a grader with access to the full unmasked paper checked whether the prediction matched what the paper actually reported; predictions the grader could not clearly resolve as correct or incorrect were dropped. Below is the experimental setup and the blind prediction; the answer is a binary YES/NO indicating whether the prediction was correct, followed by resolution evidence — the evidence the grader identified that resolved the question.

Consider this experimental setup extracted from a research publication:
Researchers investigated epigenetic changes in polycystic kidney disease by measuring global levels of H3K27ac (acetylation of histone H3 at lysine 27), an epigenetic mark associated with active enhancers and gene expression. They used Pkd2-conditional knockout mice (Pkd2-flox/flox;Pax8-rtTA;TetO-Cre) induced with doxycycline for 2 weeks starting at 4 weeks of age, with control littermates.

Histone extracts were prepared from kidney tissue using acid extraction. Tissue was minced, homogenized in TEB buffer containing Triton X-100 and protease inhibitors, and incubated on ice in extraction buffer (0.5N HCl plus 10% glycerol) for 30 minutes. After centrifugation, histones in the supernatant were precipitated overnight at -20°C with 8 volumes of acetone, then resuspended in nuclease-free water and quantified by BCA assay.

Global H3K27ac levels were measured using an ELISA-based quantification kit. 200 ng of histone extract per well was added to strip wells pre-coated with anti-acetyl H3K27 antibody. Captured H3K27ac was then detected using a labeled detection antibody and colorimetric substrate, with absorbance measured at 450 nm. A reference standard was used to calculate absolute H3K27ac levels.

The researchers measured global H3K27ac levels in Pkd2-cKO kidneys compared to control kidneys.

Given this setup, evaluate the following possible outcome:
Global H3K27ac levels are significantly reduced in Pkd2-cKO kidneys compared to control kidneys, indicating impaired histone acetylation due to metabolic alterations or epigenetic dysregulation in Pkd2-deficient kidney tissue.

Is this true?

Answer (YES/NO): NO